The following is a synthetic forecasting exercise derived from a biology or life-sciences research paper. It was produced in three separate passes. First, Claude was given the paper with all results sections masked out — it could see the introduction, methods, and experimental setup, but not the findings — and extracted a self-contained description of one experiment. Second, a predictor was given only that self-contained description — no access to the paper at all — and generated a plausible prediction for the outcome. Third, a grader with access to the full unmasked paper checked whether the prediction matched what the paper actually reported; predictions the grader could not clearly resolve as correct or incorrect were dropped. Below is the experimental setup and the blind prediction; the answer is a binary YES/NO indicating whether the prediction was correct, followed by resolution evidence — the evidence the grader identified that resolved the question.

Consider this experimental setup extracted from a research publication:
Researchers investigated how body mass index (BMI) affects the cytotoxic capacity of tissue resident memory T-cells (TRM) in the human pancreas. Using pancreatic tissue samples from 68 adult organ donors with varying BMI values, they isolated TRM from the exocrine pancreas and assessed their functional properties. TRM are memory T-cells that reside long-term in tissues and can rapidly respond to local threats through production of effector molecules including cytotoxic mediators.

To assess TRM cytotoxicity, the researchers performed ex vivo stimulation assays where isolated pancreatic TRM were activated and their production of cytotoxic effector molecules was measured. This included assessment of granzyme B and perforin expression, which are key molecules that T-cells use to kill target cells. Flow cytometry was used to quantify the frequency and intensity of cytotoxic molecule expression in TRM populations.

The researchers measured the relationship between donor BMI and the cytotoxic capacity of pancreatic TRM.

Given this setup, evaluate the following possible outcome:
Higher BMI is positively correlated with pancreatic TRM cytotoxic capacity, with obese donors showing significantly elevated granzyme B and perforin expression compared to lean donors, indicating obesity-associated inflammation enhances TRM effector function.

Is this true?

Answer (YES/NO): YES